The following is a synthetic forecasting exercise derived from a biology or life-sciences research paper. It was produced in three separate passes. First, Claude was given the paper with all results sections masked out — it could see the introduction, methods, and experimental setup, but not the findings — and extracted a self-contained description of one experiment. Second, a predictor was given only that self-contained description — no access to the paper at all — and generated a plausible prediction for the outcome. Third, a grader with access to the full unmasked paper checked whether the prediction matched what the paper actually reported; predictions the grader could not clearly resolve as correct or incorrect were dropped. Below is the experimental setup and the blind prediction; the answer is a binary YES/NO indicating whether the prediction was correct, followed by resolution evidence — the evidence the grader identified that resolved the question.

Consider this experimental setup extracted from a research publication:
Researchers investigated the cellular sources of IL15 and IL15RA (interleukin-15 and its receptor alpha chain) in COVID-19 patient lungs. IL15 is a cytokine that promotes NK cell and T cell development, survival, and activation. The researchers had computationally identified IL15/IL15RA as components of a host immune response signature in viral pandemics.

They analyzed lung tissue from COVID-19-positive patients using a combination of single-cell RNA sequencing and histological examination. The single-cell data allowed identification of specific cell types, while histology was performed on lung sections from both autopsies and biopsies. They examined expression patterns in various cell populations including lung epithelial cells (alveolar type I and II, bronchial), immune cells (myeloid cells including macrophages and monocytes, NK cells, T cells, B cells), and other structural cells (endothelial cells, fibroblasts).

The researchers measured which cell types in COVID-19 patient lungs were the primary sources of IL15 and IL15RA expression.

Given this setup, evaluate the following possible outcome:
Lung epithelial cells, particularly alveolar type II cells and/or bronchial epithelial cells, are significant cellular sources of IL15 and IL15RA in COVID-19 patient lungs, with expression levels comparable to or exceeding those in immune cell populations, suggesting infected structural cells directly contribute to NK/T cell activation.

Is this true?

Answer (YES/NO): YES